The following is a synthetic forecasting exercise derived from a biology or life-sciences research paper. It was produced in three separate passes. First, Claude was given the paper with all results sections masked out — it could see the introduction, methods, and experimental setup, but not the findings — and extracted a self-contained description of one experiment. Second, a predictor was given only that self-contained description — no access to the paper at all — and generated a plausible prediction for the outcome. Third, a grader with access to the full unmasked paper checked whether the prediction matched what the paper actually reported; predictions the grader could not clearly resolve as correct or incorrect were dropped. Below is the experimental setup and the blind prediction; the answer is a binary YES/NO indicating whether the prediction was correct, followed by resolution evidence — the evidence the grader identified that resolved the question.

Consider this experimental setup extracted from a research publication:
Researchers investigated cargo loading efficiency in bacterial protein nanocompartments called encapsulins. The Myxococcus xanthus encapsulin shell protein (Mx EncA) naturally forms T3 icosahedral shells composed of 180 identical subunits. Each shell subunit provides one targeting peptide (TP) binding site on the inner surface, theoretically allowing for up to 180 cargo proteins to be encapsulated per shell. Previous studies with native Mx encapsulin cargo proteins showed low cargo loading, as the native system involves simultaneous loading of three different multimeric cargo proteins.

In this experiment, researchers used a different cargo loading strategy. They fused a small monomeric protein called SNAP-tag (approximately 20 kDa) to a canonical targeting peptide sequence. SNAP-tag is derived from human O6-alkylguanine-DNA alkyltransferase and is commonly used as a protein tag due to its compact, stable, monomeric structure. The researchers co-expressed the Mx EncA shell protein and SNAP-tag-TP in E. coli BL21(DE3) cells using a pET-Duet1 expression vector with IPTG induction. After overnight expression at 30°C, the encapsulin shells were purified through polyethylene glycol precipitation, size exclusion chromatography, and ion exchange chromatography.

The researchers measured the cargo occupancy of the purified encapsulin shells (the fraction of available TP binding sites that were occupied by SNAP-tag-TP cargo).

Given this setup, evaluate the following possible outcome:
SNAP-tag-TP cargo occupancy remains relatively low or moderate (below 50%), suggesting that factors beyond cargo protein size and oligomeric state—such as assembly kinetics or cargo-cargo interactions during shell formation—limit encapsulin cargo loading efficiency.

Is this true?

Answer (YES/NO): NO